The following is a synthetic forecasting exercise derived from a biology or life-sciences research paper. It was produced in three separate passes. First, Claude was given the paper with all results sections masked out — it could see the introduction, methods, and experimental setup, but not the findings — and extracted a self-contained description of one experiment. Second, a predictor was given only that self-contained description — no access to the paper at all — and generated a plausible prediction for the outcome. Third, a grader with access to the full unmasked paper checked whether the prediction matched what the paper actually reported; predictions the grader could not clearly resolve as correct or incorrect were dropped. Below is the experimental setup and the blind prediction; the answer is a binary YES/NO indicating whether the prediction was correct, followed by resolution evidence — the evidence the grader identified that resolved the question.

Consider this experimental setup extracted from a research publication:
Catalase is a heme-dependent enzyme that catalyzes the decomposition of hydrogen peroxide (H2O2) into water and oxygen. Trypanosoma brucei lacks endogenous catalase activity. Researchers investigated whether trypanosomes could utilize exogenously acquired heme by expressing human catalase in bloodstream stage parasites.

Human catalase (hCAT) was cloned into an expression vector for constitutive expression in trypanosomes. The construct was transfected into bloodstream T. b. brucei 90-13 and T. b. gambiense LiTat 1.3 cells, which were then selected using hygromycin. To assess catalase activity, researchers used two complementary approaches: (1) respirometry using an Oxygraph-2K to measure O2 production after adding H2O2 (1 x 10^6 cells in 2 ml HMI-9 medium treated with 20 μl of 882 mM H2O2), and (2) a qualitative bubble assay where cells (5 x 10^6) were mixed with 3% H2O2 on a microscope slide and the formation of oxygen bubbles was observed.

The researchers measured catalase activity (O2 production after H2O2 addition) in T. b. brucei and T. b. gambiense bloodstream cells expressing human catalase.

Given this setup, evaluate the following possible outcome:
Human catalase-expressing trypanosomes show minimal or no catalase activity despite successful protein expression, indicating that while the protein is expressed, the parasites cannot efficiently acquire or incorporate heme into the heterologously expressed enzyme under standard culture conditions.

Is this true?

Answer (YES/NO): NO